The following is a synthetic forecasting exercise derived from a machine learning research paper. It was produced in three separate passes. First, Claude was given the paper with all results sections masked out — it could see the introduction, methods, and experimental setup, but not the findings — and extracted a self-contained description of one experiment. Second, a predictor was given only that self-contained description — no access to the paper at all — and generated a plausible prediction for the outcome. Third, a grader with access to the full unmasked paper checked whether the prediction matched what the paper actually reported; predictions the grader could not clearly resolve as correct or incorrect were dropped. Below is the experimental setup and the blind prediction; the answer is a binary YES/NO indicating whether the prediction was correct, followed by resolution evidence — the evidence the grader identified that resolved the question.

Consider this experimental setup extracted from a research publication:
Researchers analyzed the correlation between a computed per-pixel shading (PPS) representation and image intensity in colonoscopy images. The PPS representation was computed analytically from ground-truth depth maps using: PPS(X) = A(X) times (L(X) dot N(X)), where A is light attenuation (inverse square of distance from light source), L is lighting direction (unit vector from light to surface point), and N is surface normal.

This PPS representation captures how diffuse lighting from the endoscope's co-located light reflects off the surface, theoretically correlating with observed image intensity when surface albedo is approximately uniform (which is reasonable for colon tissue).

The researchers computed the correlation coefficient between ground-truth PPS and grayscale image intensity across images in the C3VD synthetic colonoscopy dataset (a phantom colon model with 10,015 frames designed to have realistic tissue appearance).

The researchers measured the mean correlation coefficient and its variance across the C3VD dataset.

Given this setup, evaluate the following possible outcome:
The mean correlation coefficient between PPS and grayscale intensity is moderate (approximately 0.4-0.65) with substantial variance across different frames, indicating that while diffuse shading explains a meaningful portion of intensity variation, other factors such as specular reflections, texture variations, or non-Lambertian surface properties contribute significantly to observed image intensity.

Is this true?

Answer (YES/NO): NO